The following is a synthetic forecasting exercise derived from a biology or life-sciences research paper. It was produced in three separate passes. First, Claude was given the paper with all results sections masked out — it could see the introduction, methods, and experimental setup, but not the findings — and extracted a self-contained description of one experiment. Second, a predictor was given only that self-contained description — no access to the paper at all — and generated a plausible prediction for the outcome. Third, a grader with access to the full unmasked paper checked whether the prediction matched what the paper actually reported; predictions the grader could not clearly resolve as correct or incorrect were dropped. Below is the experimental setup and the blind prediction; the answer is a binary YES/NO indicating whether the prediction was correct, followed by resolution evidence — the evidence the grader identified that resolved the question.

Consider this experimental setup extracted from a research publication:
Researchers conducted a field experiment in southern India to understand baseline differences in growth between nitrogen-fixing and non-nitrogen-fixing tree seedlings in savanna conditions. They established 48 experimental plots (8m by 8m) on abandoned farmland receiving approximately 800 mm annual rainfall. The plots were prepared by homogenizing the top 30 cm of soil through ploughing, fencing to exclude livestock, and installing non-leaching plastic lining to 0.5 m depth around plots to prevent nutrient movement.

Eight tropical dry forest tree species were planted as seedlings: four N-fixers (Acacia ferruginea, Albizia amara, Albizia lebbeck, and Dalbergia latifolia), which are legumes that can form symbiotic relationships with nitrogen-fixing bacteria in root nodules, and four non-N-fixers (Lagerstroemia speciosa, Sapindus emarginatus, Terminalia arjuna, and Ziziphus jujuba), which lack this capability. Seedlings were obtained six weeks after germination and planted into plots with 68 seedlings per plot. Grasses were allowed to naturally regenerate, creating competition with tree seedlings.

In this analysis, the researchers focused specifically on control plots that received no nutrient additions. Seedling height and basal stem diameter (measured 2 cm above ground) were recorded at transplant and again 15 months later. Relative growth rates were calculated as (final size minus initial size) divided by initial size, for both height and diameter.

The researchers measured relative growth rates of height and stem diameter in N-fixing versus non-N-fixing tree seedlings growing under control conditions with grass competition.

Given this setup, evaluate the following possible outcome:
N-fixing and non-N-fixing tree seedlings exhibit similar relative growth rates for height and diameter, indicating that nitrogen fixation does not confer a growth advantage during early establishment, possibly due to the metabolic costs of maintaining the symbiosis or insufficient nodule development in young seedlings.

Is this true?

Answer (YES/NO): NO